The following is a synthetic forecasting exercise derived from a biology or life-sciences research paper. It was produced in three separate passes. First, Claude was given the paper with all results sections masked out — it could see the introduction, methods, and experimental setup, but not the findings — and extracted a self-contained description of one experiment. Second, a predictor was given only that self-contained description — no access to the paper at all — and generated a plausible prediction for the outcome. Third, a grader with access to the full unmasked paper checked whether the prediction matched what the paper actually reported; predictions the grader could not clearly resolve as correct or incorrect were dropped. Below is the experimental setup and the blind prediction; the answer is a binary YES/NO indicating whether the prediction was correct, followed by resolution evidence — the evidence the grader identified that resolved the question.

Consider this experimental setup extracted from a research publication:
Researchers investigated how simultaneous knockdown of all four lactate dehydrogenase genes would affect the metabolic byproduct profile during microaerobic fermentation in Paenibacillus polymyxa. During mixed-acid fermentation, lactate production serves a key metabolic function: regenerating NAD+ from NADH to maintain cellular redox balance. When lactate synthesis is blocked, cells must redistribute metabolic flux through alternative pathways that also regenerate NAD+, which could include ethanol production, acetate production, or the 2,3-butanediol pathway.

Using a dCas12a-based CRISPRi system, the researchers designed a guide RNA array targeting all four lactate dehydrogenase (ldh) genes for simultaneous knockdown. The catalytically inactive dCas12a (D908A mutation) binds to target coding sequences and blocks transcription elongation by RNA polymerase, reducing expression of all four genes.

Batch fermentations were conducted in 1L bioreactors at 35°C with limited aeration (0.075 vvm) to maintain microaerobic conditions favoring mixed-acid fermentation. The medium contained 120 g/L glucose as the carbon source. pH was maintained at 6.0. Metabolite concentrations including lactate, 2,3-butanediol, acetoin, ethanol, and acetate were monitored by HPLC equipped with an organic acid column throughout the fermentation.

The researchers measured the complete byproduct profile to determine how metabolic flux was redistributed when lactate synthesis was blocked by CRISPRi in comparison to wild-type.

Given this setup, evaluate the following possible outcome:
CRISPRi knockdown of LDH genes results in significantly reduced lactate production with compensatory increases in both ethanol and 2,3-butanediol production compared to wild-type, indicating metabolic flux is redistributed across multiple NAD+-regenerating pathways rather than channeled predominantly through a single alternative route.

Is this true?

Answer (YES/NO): NO